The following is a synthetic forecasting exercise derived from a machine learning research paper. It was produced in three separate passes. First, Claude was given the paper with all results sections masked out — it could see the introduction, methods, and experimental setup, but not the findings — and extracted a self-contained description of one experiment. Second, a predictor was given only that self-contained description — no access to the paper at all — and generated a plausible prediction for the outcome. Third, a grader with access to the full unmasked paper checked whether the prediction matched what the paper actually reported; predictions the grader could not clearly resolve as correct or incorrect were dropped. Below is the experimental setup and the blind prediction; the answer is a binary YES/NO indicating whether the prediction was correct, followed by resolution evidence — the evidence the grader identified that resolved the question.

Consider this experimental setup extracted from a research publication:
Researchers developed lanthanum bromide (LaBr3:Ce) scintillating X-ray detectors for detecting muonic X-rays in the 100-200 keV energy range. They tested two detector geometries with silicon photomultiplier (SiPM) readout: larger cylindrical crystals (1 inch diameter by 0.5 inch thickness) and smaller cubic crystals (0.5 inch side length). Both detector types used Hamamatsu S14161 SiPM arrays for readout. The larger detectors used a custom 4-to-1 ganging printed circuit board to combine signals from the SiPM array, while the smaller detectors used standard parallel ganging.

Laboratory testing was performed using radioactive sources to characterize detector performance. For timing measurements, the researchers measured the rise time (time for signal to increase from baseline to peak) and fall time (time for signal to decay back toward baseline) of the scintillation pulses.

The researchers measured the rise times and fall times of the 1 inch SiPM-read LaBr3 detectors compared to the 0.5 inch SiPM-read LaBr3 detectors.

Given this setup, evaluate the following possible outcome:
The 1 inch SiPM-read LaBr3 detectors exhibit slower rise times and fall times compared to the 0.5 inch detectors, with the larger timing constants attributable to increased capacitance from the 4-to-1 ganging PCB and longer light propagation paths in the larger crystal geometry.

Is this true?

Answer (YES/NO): NO